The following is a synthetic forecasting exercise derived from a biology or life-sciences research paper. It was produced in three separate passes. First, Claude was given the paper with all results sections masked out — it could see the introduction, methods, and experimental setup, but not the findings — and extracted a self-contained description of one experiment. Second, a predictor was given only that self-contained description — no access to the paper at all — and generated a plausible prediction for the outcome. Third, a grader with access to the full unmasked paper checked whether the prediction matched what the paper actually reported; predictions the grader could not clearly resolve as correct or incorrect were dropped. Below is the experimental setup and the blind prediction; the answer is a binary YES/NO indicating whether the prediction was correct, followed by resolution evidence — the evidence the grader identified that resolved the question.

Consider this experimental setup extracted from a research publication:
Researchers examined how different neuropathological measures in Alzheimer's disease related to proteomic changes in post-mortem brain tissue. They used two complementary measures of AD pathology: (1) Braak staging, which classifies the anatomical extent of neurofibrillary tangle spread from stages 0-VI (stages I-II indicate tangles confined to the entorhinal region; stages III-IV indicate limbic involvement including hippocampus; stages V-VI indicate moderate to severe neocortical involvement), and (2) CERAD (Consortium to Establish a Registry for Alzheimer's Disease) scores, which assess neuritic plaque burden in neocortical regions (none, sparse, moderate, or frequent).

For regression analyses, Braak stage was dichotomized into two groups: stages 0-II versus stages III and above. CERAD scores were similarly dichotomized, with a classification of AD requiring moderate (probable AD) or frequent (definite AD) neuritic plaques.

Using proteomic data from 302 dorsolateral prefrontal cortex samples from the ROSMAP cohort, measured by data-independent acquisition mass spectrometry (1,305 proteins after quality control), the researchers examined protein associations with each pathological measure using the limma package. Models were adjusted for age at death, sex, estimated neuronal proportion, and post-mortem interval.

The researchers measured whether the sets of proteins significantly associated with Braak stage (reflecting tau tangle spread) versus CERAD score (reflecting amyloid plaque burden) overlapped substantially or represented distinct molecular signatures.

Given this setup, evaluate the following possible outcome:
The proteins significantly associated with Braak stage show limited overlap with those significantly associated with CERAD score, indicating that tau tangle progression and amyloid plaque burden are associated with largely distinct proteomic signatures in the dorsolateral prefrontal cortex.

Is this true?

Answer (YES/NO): YES